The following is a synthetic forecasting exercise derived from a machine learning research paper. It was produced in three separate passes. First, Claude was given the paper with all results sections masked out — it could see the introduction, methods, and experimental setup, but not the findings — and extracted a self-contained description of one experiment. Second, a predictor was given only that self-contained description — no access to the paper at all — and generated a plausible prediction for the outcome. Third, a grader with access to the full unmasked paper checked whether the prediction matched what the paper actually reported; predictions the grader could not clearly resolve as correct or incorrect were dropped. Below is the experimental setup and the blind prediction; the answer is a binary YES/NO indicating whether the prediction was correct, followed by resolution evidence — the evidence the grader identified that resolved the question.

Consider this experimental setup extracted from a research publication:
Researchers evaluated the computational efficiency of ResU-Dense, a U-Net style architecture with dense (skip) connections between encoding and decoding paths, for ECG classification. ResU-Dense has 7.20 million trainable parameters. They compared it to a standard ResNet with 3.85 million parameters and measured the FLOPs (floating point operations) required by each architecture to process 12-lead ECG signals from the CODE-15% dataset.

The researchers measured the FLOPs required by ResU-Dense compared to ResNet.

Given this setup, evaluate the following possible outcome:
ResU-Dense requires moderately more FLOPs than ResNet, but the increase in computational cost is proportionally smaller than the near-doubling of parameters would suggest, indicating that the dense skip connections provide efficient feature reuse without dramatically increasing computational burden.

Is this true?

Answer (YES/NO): NO